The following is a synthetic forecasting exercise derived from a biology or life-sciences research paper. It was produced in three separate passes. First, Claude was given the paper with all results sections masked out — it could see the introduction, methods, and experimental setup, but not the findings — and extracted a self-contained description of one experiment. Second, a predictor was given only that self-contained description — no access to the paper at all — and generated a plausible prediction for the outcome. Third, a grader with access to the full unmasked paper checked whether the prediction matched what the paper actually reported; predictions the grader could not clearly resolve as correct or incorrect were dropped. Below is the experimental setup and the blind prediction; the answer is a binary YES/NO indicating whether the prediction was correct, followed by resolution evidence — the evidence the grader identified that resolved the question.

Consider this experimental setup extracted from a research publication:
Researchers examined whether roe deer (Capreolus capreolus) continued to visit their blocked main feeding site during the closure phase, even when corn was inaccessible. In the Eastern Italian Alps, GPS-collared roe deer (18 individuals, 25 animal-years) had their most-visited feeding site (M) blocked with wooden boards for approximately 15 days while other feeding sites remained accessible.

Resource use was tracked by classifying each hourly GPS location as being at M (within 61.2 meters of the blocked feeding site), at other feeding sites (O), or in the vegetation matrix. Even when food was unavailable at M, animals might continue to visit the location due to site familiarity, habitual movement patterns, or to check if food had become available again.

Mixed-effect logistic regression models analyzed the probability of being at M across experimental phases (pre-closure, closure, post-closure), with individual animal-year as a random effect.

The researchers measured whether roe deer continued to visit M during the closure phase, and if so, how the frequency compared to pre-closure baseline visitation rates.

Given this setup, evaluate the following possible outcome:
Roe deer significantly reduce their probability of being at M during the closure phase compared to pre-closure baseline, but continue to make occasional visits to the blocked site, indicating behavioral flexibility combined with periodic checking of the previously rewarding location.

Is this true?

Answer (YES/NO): YES